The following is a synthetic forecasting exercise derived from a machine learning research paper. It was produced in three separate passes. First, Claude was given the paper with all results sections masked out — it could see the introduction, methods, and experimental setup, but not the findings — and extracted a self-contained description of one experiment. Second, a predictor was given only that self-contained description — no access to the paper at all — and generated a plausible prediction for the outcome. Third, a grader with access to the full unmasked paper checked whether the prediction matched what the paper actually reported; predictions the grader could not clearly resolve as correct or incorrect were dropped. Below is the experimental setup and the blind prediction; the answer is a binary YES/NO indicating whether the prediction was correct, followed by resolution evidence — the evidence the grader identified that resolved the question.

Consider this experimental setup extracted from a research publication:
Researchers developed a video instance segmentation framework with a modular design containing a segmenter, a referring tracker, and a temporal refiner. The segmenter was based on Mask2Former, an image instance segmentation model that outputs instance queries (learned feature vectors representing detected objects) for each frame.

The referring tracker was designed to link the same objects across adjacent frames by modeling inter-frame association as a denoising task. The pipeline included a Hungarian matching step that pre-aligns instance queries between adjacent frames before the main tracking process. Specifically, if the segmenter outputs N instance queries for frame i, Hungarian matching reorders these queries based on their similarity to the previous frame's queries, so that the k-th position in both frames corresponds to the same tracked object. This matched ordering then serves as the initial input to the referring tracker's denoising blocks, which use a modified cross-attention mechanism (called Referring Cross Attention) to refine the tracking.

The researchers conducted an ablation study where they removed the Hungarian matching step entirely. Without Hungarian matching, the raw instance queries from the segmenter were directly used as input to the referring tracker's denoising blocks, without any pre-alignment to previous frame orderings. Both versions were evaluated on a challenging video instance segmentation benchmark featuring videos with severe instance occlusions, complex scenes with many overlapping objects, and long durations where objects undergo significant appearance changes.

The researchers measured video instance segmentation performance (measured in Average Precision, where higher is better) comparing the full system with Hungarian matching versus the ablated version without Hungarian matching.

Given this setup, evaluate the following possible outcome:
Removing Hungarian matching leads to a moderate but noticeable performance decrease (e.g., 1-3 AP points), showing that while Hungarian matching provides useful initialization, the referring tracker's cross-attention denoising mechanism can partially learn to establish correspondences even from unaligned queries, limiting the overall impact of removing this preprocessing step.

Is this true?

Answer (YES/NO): NO